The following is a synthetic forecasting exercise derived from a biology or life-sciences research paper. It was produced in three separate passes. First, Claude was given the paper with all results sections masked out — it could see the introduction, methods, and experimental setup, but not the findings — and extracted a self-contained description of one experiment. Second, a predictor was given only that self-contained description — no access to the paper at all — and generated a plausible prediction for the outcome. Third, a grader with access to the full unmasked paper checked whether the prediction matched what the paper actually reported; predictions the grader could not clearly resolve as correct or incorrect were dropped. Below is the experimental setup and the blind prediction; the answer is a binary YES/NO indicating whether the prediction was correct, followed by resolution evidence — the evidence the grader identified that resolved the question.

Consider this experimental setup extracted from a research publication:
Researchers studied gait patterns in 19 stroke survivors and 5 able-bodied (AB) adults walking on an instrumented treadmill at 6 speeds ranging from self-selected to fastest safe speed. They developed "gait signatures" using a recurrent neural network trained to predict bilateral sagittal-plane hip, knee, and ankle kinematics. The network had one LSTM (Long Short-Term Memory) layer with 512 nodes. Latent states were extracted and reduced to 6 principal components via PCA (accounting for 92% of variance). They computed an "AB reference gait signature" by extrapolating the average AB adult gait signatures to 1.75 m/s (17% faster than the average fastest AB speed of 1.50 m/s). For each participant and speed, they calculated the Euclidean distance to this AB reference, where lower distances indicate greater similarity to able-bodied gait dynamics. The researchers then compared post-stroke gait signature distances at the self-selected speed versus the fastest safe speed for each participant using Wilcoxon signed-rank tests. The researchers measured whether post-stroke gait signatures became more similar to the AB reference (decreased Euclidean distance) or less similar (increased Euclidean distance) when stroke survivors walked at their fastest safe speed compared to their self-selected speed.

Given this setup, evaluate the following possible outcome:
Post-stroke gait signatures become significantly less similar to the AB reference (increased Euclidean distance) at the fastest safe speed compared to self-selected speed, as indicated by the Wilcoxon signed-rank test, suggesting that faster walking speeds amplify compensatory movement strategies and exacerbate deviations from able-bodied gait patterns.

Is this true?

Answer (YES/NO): NO